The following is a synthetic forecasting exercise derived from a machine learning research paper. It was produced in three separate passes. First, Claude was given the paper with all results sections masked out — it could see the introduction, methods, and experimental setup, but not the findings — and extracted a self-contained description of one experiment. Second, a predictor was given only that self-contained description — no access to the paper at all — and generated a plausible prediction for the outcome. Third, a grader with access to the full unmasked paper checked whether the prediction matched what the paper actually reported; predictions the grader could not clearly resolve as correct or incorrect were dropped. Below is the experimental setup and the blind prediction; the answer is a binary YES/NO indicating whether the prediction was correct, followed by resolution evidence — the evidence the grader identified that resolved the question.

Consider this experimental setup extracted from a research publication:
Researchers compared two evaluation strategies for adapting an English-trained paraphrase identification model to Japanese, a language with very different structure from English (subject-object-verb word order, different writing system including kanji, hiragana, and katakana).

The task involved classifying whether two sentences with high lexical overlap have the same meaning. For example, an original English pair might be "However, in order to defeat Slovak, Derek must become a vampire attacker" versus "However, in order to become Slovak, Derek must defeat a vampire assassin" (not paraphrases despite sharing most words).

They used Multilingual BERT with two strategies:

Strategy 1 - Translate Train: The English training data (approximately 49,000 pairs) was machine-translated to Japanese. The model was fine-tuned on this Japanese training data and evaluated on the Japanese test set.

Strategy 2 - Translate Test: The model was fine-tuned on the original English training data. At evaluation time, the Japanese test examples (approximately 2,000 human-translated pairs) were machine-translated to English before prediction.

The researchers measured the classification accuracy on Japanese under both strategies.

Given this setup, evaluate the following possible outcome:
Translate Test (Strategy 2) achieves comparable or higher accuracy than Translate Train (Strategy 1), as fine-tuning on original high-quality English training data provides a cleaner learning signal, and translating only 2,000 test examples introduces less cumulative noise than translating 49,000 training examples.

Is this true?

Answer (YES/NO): NO